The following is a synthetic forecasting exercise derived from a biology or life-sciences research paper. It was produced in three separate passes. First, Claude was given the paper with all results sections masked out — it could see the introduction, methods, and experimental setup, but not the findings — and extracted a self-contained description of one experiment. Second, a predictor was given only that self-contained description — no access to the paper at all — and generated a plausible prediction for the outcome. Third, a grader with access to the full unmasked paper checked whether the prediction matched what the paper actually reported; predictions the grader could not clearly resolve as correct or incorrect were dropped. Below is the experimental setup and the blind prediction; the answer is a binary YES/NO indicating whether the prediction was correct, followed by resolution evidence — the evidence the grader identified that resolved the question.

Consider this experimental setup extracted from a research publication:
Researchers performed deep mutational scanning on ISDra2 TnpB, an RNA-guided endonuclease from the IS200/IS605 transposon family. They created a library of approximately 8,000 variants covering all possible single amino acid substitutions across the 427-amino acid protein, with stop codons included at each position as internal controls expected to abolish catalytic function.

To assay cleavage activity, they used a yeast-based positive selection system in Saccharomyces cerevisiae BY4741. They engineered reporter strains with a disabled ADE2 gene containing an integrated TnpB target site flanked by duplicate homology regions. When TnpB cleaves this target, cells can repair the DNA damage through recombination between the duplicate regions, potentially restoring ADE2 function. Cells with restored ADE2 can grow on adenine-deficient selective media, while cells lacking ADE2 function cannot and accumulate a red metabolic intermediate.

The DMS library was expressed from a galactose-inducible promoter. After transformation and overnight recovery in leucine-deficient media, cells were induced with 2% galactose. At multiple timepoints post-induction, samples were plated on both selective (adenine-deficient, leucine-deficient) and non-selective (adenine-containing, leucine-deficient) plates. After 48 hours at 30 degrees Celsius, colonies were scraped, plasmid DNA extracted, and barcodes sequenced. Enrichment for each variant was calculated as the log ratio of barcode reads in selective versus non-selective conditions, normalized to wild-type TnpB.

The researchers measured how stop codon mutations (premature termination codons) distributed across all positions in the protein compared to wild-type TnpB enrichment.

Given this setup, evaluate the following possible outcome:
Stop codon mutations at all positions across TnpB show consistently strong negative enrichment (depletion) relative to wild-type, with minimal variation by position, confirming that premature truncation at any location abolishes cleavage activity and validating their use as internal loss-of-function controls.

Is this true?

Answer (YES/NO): NO